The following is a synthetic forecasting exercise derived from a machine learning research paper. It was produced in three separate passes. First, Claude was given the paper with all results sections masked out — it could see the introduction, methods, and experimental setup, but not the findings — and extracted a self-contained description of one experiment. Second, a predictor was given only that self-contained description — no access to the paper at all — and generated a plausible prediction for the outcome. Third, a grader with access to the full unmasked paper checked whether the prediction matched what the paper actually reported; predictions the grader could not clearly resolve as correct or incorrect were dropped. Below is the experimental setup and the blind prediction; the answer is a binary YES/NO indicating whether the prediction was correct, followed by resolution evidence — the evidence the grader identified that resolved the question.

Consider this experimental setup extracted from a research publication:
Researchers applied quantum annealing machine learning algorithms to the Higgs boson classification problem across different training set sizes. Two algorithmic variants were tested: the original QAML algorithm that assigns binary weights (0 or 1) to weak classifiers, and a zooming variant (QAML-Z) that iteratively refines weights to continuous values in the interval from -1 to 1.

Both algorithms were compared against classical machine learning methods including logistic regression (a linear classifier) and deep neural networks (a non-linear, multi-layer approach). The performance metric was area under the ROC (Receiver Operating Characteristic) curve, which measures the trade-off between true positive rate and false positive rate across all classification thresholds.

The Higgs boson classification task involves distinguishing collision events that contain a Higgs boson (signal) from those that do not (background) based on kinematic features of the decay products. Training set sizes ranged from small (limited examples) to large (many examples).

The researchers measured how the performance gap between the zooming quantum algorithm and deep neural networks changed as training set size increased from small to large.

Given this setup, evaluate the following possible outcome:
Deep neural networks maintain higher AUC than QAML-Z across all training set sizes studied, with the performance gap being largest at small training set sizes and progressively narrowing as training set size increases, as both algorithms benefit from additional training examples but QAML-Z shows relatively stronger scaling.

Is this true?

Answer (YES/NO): NO